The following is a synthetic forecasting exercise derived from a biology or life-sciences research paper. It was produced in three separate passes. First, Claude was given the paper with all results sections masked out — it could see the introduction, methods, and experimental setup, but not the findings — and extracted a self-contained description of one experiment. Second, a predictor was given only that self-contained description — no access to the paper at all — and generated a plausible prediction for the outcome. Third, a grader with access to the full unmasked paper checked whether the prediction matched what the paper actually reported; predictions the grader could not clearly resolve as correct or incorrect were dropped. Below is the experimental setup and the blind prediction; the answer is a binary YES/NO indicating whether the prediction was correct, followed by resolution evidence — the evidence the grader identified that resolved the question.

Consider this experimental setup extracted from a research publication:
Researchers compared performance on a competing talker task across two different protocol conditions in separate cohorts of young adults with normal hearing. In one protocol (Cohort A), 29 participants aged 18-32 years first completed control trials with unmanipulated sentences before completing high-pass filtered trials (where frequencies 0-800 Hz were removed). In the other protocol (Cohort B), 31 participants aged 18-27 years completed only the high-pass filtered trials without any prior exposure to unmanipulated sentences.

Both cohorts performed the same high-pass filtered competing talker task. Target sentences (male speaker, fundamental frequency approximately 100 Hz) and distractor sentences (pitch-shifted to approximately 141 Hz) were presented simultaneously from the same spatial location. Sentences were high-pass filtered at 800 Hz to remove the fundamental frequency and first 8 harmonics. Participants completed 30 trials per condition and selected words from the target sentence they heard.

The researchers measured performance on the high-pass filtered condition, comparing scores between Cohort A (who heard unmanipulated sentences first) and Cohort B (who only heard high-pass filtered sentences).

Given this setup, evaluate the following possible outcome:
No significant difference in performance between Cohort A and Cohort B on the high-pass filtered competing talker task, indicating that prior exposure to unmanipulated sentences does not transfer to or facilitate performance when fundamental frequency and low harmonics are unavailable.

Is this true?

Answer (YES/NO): NO